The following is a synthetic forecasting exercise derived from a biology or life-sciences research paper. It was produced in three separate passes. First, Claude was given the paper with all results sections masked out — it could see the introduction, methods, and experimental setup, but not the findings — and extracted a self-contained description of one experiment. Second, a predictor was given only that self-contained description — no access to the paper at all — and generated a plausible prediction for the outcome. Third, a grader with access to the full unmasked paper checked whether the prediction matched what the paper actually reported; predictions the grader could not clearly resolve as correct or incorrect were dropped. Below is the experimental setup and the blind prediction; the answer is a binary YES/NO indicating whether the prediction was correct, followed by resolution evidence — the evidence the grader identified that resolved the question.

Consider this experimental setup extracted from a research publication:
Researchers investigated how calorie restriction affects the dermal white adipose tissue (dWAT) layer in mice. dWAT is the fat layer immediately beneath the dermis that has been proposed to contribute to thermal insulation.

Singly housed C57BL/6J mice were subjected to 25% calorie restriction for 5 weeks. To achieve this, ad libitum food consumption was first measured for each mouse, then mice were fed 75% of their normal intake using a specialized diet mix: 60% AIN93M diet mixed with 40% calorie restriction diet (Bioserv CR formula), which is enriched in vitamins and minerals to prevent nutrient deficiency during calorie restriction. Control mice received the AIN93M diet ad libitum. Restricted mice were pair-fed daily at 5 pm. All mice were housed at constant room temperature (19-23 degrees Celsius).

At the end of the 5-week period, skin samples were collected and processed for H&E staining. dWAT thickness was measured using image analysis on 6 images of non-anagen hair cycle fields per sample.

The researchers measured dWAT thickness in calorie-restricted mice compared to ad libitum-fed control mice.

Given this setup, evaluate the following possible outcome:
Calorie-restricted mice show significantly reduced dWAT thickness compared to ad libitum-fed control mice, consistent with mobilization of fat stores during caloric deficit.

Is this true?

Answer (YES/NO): YES